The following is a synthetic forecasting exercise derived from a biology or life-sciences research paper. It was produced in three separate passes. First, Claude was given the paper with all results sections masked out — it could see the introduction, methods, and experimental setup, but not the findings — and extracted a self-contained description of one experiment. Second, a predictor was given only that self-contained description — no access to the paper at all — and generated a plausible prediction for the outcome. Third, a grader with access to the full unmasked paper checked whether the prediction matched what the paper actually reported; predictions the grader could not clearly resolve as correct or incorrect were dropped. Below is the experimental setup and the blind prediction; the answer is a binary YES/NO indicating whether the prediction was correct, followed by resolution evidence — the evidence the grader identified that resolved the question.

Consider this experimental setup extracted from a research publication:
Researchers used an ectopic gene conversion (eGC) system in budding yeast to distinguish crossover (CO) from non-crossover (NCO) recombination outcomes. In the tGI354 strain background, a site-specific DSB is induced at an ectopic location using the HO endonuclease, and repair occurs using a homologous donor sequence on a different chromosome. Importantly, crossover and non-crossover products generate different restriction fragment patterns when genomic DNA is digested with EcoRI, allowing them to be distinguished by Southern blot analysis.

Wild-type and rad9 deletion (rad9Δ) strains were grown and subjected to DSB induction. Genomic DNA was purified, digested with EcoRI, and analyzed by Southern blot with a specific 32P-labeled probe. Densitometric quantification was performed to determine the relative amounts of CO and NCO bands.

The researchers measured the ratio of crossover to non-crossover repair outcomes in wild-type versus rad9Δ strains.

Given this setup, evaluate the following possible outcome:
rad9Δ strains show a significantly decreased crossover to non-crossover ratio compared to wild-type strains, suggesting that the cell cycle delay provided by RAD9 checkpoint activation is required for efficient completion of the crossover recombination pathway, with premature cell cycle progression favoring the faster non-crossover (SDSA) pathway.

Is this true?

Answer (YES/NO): NO